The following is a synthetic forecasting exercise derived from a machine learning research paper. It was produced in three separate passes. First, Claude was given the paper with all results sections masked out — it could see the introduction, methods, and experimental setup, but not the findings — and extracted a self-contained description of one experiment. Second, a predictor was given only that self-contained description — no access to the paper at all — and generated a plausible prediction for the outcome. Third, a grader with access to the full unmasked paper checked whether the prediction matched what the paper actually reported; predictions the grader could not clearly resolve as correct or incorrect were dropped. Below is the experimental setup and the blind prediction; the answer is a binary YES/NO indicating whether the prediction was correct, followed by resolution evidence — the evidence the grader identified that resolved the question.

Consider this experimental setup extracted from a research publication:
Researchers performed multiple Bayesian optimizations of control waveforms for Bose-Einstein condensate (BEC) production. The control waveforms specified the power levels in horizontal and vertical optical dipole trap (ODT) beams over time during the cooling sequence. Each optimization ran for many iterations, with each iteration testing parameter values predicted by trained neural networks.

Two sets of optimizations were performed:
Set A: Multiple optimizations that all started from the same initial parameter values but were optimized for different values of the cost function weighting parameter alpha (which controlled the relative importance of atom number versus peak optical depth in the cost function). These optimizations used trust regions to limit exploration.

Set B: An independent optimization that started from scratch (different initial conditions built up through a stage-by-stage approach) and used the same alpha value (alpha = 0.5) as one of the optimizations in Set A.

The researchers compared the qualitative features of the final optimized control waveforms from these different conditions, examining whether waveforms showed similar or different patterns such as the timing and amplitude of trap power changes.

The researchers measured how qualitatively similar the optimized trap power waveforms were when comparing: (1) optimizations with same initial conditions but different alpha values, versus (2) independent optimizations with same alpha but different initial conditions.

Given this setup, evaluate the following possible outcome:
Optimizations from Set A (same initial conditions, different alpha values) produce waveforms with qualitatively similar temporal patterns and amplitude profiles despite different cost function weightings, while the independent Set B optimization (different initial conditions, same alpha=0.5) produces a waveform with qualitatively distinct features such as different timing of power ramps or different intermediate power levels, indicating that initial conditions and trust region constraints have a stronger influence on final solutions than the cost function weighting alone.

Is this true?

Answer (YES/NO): YES